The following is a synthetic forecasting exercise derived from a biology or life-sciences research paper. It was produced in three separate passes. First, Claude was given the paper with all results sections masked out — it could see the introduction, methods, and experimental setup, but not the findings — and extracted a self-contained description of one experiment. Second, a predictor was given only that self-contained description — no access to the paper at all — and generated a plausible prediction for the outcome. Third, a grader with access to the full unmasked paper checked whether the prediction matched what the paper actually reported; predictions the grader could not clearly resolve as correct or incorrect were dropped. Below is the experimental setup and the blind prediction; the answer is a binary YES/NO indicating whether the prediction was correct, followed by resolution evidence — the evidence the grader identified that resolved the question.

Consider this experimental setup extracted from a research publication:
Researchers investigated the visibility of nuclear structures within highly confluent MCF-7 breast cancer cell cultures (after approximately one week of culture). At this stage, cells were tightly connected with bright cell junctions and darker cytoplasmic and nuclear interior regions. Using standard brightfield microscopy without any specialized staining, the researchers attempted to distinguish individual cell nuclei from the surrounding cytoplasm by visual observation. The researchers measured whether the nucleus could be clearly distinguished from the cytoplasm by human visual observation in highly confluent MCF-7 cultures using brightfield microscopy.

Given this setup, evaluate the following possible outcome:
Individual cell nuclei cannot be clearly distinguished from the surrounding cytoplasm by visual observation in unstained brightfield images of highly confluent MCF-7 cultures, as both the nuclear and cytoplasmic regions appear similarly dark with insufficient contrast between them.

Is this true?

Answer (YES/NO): YES